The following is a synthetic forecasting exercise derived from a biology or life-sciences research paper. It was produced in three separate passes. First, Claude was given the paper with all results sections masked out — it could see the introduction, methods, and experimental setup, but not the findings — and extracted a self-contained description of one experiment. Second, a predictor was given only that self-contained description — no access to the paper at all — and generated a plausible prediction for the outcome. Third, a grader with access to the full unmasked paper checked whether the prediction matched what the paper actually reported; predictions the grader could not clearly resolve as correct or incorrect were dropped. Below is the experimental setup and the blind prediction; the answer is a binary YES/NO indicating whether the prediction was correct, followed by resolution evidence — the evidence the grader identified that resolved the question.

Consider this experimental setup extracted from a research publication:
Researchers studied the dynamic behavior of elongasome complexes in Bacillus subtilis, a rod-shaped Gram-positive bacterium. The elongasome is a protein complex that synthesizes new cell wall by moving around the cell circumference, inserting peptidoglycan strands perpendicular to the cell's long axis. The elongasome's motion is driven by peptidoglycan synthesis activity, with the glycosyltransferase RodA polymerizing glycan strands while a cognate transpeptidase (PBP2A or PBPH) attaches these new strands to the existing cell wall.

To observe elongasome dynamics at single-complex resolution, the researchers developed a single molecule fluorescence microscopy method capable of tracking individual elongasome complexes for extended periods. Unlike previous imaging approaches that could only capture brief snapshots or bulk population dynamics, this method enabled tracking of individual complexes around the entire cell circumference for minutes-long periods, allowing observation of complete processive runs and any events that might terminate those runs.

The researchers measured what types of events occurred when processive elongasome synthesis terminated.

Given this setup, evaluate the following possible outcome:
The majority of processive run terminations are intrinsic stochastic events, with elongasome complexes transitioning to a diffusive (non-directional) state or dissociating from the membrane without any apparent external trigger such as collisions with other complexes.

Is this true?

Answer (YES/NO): NO